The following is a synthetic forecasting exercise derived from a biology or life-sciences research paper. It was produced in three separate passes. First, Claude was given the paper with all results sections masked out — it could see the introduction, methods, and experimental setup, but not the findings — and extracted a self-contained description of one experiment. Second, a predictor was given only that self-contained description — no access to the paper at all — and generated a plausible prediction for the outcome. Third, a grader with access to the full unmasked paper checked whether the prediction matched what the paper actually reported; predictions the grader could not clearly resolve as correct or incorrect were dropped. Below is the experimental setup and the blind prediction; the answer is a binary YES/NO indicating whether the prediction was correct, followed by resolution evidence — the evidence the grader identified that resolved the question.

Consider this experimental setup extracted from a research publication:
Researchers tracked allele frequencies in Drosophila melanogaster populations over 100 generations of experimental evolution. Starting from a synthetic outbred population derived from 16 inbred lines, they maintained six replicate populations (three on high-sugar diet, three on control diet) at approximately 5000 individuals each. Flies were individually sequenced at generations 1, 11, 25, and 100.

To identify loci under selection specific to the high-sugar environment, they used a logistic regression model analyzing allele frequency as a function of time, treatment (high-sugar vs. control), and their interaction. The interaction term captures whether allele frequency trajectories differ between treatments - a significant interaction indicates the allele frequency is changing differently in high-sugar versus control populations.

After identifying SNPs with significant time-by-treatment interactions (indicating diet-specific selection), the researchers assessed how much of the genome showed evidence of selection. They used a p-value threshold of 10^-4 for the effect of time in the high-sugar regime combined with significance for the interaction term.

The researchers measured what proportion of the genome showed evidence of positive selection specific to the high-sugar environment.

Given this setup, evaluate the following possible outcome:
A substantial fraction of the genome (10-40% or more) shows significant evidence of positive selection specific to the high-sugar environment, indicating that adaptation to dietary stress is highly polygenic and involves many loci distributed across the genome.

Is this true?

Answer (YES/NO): NO